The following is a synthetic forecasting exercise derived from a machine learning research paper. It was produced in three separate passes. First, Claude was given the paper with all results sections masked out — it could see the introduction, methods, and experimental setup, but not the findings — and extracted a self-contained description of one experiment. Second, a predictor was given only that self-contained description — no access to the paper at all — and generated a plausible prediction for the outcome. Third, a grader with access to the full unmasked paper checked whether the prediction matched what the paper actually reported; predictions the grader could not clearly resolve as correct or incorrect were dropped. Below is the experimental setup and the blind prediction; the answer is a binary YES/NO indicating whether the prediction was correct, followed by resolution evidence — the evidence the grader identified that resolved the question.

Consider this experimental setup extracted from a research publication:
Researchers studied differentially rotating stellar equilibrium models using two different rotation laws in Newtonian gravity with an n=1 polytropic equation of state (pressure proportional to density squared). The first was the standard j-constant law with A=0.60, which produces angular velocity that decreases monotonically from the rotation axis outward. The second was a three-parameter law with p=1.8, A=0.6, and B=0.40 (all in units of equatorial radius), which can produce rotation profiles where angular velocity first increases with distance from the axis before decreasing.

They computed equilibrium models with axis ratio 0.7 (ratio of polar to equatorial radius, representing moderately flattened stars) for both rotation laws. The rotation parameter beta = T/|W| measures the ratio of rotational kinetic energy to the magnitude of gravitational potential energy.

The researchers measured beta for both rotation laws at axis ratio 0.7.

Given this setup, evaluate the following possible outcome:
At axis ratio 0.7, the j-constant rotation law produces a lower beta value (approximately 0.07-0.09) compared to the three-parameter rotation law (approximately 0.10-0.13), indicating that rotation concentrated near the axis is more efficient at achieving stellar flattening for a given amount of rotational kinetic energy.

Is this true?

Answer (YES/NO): NO